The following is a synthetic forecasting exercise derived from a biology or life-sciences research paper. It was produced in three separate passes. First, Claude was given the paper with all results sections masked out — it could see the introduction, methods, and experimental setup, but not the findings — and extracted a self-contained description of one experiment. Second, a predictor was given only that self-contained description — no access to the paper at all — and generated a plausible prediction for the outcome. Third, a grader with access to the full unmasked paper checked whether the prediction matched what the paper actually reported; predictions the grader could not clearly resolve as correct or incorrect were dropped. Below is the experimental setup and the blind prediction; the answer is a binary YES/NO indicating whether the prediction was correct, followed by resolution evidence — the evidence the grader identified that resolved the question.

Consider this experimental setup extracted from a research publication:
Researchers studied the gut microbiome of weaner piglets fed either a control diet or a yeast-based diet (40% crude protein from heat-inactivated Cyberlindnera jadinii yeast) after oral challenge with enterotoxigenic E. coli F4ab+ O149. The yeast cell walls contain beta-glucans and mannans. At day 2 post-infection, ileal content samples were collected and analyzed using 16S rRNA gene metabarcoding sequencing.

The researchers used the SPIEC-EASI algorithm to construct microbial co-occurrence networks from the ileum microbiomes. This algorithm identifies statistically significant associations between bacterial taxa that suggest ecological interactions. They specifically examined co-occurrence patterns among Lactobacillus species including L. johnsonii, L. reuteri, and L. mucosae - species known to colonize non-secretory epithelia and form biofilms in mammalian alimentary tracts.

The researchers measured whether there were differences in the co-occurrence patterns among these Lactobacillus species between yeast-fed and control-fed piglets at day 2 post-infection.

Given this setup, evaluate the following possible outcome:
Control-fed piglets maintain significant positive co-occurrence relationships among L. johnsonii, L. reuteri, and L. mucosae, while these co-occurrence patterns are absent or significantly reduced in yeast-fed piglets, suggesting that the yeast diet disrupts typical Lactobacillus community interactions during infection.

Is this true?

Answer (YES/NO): NO